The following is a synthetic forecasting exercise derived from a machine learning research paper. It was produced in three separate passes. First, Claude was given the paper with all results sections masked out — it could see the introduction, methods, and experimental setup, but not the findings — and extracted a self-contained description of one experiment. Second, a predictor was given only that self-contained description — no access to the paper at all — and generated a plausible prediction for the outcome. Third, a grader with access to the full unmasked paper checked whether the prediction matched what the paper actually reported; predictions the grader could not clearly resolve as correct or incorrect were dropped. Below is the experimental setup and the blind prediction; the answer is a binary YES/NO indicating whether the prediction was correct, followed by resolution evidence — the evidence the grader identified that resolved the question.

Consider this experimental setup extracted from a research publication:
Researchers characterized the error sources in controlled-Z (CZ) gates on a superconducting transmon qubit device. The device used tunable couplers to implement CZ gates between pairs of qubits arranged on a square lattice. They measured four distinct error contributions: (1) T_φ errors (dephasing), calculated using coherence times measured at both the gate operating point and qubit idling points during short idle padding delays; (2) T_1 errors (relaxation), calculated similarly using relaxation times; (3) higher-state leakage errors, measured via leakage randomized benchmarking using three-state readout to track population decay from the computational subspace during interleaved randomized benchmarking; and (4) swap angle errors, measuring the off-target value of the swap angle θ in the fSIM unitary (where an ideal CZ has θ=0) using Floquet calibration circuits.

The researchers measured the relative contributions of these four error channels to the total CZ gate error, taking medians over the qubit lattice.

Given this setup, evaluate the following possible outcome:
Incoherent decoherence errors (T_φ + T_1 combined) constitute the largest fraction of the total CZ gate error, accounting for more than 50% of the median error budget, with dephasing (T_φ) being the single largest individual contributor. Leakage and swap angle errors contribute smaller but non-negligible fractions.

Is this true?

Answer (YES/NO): YES